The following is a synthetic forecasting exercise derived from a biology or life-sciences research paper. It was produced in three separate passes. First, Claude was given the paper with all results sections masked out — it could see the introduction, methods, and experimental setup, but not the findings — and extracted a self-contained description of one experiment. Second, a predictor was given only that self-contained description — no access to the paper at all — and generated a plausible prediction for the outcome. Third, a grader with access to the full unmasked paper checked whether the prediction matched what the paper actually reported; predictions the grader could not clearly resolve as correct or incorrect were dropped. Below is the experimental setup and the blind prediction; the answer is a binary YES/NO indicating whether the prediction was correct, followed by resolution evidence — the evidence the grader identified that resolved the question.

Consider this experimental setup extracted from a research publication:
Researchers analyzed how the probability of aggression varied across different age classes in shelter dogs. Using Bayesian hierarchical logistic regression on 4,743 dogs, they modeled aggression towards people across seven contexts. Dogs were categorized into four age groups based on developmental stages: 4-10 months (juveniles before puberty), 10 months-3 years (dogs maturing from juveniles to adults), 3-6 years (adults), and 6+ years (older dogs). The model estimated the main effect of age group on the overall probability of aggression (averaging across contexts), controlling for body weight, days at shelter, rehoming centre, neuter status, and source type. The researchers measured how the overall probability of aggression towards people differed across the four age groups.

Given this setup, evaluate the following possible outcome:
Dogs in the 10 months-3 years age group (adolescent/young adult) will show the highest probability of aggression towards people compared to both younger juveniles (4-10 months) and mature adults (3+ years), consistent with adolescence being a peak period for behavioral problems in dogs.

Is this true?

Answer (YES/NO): NO